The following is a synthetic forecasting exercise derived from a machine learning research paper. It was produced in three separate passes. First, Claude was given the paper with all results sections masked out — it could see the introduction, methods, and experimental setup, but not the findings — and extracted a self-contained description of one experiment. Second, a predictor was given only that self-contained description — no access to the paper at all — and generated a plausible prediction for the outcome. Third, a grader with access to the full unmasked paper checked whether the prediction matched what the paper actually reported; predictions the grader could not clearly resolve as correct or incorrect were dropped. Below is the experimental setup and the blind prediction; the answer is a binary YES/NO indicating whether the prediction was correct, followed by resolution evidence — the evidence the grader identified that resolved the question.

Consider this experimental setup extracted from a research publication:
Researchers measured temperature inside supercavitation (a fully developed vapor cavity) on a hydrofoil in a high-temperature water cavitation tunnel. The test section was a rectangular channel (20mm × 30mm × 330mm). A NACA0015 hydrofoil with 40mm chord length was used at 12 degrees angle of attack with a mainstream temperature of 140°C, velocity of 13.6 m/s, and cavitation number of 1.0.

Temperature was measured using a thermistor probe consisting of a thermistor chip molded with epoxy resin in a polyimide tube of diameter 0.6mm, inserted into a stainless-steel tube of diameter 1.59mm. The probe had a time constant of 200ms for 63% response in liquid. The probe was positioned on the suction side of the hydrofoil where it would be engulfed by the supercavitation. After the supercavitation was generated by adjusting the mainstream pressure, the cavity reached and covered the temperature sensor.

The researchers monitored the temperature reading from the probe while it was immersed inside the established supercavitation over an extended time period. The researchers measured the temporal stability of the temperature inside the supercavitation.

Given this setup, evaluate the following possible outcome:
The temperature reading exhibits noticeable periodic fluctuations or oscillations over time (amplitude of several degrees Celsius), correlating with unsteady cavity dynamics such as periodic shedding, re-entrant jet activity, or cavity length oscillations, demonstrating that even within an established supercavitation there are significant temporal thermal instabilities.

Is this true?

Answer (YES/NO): NO